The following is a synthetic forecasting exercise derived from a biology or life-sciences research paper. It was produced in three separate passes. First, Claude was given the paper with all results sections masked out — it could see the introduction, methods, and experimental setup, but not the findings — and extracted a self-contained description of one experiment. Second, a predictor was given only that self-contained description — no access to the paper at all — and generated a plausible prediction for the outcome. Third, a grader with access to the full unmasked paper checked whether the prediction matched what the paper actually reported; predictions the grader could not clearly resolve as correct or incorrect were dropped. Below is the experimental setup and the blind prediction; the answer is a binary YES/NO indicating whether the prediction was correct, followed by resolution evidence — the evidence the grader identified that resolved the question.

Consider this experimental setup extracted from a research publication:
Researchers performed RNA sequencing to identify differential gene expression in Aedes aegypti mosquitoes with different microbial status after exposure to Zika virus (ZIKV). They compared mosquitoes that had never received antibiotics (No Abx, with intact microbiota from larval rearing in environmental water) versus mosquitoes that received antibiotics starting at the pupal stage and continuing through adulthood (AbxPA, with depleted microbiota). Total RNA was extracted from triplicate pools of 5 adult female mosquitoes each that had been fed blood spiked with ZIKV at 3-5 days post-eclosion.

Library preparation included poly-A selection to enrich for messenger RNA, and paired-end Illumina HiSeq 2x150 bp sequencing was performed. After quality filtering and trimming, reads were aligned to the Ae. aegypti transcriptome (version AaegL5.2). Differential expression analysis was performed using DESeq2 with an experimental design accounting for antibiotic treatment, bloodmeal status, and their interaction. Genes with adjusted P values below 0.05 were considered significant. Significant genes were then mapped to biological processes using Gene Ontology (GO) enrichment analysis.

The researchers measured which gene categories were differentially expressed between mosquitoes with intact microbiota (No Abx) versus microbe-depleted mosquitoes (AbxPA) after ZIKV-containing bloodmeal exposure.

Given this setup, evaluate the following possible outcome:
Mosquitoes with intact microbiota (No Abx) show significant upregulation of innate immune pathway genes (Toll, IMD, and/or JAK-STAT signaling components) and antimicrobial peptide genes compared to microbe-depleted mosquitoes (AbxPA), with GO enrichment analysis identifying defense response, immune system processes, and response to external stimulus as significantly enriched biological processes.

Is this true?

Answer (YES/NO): NO